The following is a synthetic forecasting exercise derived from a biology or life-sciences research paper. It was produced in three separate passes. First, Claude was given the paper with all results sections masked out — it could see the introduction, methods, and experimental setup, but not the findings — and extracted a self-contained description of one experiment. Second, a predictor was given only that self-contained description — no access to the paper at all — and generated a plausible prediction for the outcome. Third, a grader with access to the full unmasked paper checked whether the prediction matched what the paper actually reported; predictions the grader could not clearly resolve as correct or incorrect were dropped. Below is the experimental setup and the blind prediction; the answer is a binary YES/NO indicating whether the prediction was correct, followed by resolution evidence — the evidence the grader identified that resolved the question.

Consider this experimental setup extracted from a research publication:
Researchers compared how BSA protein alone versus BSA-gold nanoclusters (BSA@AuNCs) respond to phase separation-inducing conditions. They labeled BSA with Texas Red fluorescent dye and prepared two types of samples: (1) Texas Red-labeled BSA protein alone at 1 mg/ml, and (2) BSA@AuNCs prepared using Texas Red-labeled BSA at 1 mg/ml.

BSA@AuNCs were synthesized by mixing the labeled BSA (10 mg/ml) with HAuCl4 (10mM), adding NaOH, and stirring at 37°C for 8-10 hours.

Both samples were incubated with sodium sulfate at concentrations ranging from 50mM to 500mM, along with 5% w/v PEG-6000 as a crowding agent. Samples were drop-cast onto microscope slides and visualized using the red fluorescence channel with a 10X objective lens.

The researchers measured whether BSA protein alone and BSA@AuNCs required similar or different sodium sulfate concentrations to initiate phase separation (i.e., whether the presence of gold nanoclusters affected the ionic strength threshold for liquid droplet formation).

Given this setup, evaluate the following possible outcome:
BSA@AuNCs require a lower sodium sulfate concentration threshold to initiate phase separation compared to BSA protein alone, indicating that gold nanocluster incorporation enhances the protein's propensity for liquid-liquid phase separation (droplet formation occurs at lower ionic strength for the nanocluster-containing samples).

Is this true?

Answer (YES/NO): NO